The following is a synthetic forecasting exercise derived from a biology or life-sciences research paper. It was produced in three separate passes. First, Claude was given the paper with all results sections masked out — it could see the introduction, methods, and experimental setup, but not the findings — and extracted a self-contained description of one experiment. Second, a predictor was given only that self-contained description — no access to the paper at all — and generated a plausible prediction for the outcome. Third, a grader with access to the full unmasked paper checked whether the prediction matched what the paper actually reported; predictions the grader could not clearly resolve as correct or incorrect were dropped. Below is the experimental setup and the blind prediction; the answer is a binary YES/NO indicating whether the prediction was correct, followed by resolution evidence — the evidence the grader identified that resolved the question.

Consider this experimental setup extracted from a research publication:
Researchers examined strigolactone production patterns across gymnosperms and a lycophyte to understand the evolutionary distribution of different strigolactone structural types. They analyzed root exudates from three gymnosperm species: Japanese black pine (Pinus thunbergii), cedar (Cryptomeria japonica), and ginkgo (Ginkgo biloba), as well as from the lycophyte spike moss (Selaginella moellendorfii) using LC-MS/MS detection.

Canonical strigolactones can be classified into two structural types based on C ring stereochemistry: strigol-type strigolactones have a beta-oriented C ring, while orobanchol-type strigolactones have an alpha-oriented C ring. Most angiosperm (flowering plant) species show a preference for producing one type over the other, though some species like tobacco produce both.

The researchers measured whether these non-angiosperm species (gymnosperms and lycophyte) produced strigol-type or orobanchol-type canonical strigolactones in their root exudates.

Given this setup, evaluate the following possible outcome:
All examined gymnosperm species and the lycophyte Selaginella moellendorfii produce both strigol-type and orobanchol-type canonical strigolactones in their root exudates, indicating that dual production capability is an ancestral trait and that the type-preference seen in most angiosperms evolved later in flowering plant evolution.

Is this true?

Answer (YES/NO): NO